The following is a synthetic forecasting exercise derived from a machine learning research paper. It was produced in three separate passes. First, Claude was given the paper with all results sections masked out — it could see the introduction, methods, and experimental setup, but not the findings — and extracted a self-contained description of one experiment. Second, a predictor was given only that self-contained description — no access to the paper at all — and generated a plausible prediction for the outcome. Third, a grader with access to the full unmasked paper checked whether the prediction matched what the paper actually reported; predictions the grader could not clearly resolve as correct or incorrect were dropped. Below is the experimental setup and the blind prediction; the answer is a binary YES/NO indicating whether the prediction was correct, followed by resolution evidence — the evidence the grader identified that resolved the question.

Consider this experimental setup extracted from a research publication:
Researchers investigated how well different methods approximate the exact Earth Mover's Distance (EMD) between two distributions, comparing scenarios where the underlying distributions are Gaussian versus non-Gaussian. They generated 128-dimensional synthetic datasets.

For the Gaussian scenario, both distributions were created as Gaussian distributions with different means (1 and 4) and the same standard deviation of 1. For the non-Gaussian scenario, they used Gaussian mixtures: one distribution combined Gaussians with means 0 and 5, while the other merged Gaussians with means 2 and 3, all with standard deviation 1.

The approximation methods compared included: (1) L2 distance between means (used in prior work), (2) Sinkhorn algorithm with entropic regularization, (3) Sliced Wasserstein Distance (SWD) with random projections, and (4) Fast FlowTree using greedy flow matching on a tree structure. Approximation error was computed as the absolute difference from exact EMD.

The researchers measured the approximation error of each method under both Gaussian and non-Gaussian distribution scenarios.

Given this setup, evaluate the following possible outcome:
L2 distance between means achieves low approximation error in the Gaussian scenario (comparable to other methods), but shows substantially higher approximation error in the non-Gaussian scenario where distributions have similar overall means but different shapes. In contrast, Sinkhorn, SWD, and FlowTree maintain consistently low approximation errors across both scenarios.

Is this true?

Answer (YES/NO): NO